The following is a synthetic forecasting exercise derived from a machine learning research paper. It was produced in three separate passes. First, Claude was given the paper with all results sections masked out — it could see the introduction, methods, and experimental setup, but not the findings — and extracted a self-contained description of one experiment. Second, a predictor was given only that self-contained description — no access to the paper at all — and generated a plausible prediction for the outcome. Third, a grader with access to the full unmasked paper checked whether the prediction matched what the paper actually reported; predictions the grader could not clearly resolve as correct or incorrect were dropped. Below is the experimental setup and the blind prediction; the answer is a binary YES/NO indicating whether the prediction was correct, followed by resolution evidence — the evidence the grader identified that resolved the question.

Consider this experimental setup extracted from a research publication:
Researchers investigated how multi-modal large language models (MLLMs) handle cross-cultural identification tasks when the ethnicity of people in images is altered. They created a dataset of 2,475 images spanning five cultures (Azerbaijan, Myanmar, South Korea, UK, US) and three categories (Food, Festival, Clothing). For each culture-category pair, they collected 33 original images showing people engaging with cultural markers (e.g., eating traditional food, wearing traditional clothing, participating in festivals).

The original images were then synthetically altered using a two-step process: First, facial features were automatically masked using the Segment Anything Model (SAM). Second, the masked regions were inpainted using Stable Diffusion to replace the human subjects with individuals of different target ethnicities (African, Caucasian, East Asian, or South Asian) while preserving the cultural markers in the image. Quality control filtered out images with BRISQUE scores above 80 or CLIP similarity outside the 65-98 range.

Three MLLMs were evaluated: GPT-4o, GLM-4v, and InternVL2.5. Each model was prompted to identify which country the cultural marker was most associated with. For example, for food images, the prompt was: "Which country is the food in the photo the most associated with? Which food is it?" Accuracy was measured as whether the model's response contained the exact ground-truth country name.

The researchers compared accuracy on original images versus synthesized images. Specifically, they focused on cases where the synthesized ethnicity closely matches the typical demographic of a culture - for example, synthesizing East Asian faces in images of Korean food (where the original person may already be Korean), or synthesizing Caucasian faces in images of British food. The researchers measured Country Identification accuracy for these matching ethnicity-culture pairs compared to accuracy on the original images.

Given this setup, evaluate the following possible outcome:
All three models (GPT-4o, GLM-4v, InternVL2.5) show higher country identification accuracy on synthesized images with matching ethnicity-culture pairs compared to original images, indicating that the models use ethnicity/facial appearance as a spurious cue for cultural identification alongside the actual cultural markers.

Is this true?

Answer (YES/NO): NO